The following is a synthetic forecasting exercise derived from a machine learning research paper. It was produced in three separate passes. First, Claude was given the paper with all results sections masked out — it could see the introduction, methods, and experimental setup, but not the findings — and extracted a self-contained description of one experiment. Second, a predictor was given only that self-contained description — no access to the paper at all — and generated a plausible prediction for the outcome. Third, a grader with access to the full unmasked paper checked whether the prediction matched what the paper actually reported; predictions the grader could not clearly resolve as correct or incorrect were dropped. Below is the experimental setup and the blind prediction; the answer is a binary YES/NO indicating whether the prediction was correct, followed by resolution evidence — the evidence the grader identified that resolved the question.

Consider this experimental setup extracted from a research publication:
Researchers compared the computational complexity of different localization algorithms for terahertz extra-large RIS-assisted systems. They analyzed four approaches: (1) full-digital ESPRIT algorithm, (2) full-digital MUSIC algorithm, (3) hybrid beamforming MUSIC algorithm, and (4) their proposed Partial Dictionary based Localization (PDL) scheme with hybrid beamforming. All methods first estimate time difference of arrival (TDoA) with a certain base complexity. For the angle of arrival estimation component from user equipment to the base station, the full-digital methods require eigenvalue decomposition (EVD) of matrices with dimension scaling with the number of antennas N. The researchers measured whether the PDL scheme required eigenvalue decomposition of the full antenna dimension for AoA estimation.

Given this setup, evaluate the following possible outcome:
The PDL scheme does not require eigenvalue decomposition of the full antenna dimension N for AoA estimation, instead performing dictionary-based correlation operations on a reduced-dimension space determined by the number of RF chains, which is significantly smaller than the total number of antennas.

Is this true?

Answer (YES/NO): YES